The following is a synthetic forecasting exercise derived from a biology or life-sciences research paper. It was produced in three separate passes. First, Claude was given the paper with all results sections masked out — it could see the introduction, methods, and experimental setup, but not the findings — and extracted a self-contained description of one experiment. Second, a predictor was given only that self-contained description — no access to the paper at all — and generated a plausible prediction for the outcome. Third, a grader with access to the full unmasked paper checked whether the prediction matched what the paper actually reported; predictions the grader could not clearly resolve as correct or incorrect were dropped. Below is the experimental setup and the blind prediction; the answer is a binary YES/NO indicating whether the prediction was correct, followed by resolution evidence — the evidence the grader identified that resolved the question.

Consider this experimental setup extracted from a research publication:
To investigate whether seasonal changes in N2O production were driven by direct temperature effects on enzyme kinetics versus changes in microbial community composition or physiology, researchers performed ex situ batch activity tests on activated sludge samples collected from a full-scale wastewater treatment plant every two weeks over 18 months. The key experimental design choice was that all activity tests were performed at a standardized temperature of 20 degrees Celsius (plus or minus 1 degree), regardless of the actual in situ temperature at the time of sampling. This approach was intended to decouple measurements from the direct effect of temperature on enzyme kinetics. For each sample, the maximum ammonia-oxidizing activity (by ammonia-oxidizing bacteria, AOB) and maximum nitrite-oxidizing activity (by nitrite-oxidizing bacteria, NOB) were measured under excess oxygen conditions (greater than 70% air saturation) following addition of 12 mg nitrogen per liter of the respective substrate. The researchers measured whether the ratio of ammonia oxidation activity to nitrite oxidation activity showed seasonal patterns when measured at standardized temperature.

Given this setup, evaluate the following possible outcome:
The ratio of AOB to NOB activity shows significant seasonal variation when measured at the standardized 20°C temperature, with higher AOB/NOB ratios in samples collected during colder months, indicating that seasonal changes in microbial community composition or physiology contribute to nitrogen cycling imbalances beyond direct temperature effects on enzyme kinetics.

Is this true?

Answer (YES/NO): YES